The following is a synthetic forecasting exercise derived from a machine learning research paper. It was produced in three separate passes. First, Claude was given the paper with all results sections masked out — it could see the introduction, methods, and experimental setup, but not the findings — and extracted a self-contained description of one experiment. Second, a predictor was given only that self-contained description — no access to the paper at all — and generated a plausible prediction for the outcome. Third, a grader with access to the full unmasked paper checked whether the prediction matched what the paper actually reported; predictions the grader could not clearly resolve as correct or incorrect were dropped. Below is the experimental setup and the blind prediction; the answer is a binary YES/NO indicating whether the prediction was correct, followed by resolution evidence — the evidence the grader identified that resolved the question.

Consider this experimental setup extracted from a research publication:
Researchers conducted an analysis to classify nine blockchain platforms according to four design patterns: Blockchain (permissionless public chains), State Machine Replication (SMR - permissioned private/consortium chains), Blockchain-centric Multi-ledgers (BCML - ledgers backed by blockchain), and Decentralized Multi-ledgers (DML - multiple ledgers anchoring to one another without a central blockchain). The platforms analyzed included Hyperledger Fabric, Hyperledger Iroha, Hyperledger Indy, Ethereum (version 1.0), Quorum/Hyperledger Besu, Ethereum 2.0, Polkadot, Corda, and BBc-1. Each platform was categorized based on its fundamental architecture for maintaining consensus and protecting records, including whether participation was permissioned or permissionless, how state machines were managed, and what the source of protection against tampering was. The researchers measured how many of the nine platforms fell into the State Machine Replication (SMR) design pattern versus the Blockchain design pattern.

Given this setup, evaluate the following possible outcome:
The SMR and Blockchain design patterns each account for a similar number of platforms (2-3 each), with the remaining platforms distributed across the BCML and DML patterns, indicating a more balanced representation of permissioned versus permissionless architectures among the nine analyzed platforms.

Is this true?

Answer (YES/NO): NO